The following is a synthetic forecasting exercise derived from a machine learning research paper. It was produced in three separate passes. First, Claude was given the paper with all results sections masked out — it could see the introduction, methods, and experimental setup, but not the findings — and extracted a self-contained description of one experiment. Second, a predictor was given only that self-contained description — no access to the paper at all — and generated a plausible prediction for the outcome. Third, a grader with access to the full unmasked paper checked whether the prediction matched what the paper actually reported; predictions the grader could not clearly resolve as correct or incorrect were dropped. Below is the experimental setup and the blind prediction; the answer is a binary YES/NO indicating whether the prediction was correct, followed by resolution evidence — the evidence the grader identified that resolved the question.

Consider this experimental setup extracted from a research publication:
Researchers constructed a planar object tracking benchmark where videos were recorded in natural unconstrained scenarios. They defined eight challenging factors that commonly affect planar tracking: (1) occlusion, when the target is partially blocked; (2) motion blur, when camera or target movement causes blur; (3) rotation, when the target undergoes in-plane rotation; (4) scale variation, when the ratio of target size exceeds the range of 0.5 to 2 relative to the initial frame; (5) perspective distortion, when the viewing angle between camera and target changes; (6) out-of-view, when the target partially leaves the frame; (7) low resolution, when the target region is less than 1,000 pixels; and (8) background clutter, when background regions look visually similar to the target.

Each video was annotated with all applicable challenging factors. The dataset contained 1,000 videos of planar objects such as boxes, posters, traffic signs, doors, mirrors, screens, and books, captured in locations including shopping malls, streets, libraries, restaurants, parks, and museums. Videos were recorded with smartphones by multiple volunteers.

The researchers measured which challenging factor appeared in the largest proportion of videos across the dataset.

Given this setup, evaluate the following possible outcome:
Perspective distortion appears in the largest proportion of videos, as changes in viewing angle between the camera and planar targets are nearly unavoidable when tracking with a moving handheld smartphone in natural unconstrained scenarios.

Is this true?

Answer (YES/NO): YES